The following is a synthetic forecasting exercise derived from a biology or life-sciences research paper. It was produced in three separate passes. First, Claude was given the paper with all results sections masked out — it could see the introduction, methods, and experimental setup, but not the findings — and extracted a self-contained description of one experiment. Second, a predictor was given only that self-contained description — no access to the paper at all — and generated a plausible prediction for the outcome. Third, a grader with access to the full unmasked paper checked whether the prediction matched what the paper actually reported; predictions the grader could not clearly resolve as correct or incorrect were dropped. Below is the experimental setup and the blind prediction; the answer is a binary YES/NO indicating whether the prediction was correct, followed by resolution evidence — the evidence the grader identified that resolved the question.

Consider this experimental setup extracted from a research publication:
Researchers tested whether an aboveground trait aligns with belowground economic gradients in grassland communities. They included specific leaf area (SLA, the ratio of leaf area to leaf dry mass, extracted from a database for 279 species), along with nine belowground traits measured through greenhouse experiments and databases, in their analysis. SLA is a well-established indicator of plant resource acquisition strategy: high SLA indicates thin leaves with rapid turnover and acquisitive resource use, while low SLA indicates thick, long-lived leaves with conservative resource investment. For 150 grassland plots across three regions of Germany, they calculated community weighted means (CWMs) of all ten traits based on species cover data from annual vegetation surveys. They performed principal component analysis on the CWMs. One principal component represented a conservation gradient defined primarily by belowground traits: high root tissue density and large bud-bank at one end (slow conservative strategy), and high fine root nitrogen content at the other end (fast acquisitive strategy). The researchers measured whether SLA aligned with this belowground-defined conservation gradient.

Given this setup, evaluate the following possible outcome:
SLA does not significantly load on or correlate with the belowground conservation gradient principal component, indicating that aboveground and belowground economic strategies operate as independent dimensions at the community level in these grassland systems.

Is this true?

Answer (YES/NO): NO